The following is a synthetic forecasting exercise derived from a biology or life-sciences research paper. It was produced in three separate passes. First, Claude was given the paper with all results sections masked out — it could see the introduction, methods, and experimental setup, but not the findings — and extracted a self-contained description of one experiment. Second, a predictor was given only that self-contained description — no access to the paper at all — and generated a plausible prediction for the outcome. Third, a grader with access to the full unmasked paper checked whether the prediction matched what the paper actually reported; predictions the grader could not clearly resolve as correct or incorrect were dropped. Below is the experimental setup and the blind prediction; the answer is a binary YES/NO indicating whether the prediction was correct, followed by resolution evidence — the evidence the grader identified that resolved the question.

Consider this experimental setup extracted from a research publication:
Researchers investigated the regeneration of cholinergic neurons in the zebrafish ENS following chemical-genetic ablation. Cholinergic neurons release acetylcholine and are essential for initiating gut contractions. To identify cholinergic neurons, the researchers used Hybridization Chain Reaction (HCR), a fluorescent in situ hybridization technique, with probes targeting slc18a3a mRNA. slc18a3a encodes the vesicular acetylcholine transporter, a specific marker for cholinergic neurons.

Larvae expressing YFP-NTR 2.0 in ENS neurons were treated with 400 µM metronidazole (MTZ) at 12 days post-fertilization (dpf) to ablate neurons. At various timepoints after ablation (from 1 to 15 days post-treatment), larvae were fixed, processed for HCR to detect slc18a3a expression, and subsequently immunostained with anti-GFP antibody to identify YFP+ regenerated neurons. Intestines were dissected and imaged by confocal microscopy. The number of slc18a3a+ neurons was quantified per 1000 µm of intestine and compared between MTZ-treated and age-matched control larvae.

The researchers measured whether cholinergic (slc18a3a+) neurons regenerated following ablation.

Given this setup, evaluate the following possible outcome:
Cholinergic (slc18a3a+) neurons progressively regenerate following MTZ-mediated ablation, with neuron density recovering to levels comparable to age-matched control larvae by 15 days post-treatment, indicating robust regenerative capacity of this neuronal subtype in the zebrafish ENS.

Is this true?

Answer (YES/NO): YES